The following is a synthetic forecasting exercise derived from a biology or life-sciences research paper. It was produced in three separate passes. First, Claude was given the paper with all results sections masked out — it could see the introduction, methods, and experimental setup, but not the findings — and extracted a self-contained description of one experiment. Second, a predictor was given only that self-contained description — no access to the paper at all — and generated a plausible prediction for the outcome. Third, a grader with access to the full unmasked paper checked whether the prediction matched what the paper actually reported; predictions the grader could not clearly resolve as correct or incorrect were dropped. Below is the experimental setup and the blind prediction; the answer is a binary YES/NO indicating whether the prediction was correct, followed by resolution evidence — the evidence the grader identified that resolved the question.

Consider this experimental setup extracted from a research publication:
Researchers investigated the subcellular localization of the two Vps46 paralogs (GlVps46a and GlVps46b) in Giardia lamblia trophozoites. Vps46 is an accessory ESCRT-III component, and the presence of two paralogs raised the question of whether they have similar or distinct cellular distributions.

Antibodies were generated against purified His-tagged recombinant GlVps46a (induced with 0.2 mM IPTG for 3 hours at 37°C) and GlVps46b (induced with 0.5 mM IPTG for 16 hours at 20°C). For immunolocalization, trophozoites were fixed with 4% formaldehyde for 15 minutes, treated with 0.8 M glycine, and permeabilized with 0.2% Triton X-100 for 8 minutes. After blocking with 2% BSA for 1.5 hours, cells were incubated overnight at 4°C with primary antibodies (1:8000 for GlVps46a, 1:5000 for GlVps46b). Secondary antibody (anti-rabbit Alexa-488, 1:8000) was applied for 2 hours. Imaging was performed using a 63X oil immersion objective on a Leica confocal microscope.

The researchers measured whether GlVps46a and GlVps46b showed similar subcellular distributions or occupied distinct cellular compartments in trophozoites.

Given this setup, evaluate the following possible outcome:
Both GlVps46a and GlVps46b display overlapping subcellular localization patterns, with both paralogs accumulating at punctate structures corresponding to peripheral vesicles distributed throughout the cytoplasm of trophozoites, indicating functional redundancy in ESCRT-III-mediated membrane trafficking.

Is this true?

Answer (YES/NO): NO